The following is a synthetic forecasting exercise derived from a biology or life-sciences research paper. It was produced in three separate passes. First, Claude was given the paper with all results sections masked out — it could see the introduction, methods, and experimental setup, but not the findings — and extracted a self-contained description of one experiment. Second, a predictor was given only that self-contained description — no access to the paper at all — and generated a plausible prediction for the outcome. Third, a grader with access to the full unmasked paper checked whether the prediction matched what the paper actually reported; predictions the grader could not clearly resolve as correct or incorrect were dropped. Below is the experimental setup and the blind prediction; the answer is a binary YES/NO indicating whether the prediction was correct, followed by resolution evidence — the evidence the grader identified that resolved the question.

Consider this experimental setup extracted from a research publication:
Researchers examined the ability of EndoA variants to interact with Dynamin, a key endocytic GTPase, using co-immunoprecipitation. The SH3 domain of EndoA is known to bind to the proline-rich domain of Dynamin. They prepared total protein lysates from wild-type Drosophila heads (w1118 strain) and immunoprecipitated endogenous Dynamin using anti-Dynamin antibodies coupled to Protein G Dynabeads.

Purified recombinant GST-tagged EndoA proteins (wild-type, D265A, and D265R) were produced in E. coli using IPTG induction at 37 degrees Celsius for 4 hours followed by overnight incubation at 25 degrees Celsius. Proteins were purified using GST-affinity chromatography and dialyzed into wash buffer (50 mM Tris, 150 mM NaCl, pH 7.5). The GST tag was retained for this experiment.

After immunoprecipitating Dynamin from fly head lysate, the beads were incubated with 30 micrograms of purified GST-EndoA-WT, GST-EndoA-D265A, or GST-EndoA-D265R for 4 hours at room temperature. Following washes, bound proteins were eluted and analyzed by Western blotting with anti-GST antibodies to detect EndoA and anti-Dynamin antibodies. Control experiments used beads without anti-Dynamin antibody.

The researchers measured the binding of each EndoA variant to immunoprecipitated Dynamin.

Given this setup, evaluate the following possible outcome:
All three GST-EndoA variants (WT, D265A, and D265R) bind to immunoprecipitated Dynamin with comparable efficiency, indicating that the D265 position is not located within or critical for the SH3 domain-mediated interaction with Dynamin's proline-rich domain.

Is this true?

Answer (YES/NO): NO